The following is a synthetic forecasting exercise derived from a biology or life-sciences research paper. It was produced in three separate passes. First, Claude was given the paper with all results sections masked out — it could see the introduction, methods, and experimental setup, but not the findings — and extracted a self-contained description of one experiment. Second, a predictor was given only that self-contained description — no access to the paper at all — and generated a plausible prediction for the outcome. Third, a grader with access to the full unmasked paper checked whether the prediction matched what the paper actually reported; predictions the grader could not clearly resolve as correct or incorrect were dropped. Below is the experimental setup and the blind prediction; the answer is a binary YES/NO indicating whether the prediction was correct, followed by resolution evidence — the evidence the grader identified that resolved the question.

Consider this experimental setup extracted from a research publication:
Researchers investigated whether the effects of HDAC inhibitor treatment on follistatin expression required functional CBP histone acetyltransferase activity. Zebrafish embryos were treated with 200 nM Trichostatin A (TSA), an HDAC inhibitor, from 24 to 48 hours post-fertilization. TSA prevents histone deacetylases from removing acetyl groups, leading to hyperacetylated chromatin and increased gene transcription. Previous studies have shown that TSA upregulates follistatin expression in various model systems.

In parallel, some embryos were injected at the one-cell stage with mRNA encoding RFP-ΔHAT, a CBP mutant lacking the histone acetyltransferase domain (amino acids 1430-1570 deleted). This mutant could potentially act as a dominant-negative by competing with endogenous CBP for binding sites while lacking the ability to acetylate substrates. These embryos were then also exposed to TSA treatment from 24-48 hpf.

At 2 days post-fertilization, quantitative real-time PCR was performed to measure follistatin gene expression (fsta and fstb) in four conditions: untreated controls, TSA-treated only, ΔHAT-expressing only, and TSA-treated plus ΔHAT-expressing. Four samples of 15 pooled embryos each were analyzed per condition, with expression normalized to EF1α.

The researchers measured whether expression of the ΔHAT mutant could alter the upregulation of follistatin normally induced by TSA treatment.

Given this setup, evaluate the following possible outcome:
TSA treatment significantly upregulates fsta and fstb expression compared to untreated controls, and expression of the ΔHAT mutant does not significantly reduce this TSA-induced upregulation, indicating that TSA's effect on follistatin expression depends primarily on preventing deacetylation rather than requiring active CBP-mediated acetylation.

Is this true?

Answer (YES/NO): NO